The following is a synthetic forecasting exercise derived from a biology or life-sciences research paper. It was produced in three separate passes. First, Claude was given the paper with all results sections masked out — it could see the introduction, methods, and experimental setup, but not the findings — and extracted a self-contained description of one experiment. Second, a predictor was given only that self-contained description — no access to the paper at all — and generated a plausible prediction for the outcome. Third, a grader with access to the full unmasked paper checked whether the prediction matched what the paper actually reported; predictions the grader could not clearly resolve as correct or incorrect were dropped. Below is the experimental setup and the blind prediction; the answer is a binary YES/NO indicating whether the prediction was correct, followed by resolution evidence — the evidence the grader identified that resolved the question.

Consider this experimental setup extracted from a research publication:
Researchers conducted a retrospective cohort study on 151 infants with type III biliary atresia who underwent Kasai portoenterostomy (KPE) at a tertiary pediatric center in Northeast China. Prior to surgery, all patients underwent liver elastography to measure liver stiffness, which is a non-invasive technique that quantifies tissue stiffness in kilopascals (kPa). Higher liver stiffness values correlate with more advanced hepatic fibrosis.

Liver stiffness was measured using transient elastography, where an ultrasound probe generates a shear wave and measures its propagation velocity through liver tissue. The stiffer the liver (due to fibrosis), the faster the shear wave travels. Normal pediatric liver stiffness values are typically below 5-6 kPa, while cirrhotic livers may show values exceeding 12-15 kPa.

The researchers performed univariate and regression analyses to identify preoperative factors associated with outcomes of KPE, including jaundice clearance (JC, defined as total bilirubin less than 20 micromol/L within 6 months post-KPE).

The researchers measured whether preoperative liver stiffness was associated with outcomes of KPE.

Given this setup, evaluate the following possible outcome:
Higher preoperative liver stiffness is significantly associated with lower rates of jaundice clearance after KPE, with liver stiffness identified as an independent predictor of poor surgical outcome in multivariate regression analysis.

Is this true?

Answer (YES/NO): NO